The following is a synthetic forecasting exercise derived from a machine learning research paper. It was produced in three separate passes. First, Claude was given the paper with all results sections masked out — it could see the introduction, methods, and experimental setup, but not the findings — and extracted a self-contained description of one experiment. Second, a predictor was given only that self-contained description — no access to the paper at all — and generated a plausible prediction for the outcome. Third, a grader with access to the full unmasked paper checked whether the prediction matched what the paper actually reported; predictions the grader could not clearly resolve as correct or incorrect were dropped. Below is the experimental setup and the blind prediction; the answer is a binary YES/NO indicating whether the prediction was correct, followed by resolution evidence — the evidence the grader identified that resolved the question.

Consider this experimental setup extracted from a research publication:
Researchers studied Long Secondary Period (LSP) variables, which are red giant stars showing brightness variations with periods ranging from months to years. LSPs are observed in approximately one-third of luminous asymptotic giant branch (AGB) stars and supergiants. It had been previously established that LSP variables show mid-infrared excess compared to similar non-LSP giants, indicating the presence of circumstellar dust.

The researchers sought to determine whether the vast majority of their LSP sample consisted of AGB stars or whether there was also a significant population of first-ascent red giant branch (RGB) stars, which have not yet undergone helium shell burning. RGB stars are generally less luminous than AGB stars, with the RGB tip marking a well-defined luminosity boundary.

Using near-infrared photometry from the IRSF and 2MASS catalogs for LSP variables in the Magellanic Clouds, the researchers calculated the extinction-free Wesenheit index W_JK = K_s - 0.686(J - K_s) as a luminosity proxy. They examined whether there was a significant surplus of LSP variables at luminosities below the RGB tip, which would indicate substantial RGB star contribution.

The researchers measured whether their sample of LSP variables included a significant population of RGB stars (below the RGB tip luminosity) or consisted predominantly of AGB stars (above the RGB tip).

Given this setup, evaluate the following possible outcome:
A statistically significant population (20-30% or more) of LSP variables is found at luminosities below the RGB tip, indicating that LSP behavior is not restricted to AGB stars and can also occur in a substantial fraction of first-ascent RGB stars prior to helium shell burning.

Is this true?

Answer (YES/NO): NO